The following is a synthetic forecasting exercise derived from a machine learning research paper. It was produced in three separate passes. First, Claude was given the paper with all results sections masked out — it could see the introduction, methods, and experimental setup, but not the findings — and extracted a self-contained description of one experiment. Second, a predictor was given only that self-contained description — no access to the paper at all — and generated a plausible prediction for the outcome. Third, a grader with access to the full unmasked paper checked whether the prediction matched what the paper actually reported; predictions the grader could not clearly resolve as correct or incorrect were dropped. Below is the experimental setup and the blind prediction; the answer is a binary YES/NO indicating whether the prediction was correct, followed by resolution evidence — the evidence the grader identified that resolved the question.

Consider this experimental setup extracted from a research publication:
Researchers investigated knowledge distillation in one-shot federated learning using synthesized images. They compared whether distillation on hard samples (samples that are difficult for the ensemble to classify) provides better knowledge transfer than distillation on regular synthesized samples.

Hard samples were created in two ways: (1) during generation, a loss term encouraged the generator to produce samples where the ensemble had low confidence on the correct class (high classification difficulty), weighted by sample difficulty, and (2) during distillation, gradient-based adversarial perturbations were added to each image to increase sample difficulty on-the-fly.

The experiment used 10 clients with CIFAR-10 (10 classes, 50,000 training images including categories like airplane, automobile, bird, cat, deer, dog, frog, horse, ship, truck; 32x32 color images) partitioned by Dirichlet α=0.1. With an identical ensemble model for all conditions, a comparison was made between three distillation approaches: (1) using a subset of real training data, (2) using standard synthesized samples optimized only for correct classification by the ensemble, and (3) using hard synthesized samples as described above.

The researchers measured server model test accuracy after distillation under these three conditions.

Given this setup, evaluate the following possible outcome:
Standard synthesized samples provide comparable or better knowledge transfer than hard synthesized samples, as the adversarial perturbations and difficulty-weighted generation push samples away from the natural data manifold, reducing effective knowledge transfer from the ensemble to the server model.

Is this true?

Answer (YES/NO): NO